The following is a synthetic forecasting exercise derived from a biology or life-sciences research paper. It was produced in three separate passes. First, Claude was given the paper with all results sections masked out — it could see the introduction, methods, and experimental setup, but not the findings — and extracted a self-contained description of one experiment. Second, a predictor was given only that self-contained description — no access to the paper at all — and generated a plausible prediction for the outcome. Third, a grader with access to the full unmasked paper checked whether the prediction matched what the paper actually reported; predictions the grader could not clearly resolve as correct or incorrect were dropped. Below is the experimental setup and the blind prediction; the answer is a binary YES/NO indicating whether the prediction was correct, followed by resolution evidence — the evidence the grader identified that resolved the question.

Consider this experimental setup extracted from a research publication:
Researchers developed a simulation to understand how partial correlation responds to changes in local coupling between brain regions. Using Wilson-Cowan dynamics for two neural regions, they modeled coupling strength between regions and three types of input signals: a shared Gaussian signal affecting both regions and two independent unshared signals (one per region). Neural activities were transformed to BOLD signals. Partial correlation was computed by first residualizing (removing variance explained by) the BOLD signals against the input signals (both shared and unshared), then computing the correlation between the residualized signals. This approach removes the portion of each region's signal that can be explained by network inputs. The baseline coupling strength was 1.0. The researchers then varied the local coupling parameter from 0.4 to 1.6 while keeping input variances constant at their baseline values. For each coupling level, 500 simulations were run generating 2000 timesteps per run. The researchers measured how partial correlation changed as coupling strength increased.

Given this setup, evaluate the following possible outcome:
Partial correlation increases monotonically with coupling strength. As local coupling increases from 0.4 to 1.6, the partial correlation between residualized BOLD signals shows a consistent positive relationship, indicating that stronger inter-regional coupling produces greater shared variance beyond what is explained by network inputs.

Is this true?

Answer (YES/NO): YES